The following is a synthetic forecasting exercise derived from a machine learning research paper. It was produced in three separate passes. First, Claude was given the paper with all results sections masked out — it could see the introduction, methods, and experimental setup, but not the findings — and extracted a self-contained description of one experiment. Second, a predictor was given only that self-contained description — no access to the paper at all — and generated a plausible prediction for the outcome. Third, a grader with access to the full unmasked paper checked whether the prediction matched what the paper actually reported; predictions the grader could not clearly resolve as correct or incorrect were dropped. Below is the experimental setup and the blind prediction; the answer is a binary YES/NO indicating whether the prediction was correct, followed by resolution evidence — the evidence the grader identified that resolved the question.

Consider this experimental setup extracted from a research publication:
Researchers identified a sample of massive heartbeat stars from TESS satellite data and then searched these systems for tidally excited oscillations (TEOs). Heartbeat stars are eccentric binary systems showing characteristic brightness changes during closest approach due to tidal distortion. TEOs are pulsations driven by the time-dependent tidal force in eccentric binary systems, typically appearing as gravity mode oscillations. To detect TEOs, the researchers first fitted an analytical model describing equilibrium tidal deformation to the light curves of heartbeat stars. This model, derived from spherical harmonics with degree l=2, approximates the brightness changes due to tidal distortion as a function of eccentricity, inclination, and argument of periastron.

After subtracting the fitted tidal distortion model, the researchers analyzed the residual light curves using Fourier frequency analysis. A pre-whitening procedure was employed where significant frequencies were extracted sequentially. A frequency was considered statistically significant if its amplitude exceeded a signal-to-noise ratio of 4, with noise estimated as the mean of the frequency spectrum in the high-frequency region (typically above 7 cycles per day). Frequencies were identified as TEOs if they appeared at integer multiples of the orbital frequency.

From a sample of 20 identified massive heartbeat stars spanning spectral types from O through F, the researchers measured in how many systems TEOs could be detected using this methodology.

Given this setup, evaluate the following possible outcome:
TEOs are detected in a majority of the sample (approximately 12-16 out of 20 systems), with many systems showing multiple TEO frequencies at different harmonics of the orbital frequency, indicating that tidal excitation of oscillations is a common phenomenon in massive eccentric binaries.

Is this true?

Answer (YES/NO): NO